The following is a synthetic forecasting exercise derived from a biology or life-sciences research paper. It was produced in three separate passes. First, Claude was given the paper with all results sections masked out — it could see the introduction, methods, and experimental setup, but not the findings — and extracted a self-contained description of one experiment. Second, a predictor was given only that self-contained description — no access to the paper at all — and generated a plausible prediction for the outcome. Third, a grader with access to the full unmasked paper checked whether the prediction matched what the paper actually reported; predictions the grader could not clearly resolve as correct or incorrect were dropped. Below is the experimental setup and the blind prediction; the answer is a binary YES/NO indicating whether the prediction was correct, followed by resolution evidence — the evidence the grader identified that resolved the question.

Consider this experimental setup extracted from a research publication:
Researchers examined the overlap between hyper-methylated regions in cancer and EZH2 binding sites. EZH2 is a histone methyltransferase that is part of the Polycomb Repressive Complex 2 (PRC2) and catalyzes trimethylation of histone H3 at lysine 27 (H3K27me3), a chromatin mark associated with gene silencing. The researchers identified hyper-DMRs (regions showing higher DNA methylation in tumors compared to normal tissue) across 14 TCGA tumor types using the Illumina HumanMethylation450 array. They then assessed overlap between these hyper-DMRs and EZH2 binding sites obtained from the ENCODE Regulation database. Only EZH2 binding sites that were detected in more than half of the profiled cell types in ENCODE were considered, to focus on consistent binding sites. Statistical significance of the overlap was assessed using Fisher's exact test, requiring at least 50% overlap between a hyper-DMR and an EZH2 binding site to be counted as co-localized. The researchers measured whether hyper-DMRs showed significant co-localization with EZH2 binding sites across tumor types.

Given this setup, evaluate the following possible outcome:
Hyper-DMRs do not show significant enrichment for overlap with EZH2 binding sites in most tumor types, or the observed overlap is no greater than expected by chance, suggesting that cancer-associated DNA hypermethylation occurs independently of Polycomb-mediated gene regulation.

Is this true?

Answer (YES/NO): NO